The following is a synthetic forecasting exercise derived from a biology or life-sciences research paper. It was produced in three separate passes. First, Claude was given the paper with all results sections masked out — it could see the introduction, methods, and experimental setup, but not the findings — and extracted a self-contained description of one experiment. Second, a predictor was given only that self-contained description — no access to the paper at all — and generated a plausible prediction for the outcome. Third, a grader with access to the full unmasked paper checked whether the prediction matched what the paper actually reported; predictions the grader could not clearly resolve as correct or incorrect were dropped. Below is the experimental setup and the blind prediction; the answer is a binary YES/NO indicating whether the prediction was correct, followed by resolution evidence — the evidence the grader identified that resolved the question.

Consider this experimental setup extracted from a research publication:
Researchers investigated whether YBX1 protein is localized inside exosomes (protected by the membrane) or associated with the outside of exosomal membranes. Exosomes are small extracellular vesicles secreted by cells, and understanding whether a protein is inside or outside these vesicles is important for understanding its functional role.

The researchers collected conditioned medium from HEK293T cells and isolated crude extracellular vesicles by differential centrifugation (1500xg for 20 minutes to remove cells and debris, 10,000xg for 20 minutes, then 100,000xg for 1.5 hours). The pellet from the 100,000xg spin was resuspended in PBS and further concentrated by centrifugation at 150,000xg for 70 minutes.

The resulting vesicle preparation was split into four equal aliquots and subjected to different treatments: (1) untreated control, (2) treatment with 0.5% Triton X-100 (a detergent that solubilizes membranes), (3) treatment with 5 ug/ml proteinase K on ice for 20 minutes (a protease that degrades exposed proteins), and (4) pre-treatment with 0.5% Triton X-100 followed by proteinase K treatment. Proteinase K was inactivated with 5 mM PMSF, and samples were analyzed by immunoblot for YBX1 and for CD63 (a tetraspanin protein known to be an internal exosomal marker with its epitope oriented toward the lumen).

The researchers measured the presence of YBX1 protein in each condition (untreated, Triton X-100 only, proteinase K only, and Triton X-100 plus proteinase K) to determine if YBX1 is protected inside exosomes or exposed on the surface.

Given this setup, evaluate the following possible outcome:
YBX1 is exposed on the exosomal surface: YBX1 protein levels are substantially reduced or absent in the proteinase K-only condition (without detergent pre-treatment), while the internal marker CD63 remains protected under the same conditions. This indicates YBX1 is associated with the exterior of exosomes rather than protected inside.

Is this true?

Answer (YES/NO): NO